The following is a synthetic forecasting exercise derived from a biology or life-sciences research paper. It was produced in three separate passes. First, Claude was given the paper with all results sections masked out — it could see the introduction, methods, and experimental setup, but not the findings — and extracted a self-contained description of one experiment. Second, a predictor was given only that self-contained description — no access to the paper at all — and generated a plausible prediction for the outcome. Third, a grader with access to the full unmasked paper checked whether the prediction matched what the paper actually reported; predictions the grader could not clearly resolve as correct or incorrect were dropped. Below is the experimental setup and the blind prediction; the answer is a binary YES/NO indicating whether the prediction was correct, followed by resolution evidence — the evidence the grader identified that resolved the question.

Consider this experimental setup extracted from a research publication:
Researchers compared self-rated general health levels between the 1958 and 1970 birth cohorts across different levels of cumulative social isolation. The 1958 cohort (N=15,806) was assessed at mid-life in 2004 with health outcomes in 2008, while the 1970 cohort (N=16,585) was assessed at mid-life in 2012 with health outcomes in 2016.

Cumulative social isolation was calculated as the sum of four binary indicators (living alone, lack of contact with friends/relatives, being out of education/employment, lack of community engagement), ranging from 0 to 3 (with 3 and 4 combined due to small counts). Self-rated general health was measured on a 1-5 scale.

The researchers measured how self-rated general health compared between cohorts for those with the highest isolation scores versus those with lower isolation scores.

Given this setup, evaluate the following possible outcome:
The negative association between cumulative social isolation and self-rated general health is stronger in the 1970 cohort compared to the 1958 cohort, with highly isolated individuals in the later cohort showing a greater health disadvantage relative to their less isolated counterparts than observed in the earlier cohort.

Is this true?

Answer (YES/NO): NO